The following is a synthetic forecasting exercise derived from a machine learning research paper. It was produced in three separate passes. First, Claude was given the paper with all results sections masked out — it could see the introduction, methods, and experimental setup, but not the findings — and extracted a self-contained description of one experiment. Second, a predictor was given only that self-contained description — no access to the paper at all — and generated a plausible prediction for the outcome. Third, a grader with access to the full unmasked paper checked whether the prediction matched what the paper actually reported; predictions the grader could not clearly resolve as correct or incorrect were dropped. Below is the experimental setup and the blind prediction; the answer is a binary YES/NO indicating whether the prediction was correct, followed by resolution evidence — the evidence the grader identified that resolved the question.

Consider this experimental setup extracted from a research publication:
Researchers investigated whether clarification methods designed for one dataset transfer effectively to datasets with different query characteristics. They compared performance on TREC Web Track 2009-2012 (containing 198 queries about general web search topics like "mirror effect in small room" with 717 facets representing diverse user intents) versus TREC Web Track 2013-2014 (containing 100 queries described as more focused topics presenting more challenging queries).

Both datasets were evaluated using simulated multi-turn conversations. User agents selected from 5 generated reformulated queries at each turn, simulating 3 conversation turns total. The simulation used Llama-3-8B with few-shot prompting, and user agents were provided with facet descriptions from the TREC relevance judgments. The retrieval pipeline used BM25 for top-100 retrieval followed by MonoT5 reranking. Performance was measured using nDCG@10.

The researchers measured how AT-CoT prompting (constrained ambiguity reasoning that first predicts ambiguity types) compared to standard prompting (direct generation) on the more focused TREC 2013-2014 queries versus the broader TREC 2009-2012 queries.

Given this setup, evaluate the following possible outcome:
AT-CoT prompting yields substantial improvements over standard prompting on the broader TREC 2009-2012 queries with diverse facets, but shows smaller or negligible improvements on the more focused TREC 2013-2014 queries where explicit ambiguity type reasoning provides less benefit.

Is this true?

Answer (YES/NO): YES